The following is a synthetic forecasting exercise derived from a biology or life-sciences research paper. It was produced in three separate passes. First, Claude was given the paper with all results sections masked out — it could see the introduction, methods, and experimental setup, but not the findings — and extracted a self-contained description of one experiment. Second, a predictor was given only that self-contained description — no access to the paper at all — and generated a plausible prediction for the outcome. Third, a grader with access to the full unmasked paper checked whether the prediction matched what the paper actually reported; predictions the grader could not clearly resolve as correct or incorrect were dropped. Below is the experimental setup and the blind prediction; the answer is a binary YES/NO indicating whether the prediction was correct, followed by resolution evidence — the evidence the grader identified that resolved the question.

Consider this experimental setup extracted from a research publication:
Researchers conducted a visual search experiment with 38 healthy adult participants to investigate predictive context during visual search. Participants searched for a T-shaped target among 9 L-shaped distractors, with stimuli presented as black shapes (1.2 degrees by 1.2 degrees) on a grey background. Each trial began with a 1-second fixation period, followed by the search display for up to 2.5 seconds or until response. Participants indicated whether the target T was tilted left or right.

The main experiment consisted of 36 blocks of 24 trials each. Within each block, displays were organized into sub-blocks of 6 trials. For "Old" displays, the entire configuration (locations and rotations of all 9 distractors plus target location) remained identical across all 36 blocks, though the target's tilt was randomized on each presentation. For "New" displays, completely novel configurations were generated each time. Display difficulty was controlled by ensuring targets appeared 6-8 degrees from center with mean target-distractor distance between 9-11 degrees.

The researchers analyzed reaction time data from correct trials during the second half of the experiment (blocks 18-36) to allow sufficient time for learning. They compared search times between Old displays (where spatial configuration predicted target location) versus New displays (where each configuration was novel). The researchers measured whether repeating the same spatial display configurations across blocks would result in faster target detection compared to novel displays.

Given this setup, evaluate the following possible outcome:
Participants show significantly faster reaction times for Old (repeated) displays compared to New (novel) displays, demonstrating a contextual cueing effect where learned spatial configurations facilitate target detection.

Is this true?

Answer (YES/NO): YES